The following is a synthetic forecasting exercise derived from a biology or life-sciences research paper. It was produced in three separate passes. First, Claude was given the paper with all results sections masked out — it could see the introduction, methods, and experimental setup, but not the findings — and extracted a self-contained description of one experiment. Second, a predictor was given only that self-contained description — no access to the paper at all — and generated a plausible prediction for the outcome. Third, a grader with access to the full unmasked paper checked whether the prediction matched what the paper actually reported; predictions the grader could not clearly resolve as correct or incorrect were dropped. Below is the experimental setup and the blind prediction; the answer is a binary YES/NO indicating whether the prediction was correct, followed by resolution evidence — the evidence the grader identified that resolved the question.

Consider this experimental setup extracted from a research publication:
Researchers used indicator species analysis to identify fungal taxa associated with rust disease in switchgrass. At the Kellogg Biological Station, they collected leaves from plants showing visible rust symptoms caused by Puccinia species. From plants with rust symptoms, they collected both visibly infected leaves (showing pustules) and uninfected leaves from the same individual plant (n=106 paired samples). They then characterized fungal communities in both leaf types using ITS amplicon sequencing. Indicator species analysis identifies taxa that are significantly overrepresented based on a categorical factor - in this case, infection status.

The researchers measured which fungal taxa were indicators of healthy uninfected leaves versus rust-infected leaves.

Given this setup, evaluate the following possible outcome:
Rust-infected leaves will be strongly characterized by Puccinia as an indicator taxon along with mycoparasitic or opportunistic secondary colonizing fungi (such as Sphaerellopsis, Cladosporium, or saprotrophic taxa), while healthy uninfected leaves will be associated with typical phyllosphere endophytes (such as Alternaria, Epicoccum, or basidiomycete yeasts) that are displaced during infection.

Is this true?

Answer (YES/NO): NO